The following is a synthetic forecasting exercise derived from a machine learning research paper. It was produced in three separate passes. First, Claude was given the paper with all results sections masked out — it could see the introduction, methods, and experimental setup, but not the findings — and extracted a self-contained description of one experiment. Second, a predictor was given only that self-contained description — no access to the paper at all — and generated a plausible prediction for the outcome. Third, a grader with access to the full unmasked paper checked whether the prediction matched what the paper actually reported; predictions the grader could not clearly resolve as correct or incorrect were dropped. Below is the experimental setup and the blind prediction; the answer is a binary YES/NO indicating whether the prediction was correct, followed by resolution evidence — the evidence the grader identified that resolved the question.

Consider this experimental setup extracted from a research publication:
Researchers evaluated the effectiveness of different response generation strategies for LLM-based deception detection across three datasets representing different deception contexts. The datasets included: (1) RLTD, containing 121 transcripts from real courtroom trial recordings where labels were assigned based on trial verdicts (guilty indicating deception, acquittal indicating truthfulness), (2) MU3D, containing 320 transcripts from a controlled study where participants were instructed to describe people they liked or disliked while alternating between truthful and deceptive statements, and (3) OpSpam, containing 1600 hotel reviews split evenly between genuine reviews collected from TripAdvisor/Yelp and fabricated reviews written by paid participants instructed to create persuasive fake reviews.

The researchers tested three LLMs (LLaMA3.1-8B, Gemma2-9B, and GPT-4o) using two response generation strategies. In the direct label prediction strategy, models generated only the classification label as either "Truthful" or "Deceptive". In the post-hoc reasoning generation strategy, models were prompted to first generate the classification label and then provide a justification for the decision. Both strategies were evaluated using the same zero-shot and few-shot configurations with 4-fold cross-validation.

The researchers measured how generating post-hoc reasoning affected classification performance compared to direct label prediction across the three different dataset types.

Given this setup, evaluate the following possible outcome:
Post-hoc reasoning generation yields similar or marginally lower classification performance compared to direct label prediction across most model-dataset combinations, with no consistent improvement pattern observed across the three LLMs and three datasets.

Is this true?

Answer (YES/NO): YES